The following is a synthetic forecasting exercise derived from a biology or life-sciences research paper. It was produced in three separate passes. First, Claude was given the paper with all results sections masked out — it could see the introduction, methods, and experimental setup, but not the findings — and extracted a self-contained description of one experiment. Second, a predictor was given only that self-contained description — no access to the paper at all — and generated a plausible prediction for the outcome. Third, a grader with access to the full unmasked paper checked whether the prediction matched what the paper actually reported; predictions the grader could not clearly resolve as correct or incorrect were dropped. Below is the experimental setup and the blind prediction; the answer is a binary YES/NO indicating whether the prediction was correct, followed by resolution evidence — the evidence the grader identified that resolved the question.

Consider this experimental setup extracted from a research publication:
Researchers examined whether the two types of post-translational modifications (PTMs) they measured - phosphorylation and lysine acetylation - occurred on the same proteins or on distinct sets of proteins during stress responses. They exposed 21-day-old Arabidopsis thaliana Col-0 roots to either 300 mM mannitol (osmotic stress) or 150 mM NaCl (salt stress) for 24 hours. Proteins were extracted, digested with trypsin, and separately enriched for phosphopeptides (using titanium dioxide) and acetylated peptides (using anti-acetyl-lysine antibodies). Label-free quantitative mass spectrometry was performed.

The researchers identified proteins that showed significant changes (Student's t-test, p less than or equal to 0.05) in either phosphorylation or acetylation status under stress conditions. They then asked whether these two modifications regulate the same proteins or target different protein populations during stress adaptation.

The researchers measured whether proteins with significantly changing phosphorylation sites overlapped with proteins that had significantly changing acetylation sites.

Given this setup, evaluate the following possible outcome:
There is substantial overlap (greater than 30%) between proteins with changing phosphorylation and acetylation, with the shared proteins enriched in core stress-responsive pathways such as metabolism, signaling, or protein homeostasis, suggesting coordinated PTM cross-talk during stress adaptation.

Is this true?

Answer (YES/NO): NO